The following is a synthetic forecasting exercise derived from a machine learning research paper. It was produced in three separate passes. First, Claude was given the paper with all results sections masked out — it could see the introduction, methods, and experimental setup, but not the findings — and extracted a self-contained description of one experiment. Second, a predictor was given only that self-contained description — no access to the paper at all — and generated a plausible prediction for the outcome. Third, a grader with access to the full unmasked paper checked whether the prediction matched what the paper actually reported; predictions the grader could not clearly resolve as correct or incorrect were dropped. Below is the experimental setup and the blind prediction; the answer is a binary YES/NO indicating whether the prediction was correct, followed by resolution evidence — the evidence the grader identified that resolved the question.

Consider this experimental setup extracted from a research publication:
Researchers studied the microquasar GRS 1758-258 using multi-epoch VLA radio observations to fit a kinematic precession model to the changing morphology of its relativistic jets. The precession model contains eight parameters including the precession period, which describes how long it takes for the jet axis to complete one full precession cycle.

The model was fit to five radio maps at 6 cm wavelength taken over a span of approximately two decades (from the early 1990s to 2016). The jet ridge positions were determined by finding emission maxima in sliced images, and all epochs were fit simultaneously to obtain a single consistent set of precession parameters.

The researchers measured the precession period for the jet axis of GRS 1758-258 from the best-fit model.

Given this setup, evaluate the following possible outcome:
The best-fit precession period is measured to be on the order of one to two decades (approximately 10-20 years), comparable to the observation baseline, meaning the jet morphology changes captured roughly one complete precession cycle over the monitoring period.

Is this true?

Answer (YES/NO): NO